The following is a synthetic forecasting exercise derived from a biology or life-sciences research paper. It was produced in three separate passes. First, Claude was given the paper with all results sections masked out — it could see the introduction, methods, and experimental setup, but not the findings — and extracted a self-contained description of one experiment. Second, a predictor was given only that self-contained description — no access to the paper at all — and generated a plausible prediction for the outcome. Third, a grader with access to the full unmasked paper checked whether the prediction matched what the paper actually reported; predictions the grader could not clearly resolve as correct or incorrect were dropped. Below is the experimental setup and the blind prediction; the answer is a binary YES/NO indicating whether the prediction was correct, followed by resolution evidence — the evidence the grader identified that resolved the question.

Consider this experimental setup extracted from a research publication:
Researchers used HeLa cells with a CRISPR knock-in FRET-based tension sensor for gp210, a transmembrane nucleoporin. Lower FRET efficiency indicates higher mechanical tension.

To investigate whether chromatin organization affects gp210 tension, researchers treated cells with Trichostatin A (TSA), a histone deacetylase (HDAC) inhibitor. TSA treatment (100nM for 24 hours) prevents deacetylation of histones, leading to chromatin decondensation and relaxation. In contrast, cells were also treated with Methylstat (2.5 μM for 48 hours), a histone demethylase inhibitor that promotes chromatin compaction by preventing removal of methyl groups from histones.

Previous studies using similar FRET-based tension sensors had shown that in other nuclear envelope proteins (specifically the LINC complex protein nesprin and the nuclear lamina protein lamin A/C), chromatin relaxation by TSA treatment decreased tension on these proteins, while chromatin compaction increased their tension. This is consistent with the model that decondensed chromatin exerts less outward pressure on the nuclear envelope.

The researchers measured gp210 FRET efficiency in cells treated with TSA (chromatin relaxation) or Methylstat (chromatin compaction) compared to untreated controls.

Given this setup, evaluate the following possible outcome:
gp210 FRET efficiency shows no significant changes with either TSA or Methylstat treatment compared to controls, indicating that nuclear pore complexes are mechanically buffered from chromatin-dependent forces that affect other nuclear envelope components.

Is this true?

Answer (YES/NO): NO